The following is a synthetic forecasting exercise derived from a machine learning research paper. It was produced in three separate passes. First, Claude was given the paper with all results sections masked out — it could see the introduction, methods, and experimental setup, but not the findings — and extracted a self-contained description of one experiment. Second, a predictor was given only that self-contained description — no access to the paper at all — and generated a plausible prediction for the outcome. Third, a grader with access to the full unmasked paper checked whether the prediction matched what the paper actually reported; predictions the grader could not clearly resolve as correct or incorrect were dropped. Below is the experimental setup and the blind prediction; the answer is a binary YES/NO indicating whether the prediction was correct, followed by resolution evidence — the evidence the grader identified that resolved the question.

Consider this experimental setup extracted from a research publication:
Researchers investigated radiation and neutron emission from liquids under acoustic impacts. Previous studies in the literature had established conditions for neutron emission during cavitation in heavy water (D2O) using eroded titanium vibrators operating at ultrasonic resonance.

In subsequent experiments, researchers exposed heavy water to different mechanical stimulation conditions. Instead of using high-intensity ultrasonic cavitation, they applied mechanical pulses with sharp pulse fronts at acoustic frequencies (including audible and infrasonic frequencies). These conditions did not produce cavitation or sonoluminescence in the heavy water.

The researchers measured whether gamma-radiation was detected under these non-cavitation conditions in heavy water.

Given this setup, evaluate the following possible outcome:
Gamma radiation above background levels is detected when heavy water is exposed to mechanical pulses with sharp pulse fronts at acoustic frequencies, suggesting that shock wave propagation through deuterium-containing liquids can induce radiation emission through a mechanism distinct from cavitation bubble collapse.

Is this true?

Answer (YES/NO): YES